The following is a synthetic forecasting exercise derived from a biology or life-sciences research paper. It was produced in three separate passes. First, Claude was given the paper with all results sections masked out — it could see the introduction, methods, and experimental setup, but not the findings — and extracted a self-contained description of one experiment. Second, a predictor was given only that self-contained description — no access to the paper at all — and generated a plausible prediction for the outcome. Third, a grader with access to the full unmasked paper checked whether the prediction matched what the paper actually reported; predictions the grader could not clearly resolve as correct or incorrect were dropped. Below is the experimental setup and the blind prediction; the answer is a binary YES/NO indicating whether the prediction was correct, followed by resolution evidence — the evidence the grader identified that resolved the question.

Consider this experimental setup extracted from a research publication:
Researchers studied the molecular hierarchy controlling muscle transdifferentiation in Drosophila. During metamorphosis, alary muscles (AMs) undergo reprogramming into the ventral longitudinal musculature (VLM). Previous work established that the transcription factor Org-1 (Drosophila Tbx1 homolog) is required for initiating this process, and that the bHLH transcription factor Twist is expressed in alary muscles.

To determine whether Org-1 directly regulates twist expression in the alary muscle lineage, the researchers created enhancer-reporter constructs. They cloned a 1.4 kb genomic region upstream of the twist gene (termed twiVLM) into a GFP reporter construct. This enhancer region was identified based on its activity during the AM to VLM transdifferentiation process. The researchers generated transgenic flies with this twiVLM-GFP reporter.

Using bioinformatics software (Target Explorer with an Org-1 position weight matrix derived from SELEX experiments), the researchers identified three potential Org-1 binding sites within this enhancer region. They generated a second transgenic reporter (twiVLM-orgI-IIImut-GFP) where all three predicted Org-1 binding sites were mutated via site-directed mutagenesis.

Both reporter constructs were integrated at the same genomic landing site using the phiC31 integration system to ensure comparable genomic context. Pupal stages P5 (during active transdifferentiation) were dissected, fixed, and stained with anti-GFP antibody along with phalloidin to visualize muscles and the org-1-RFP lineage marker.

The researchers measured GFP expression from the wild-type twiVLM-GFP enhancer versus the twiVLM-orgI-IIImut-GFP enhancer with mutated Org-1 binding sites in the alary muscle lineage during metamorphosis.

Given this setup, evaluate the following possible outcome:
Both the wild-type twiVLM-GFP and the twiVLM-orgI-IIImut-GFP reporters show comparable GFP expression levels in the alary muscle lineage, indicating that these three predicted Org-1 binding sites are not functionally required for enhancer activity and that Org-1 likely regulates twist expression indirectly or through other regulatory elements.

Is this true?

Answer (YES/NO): NO